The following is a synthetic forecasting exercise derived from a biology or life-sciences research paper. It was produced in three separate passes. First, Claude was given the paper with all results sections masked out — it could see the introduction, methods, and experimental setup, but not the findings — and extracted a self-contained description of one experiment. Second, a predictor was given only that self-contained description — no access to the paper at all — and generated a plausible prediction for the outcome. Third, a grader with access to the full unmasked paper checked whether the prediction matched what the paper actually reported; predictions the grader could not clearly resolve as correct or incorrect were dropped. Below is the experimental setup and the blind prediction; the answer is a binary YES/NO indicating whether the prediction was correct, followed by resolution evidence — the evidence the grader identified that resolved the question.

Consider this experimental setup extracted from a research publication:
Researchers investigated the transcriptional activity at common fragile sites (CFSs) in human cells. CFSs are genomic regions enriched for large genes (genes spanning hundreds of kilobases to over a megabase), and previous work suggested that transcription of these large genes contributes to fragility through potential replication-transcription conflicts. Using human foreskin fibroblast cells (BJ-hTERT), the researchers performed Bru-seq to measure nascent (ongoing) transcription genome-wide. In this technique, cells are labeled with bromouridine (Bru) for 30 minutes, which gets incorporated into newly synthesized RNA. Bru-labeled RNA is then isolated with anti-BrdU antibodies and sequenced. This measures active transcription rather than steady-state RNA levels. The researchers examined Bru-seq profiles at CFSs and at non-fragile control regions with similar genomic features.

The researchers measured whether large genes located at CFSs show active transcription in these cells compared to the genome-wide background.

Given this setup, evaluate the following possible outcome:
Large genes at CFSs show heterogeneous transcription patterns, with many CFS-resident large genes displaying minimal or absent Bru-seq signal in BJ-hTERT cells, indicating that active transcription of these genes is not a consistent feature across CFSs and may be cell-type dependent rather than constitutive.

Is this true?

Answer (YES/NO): YES